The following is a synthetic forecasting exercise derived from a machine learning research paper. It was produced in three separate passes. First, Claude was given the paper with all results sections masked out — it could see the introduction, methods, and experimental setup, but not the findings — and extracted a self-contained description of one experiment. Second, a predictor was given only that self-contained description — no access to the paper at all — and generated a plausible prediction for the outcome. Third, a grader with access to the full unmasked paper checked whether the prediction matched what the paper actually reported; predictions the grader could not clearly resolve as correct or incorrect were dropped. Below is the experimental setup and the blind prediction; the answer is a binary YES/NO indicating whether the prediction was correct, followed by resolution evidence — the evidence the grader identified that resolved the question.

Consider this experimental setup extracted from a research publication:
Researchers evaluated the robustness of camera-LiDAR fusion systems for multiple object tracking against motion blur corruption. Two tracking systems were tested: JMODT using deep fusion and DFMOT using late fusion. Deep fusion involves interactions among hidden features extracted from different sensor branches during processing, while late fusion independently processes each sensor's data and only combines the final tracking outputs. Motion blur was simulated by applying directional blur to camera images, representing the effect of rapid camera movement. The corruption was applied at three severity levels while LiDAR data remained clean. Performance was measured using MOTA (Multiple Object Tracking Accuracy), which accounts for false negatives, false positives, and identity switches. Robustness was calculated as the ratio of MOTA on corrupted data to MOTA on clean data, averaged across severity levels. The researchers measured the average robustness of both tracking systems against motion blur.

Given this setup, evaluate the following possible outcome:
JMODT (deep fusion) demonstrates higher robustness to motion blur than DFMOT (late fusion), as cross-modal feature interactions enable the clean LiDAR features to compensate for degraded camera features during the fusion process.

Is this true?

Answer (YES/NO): YES